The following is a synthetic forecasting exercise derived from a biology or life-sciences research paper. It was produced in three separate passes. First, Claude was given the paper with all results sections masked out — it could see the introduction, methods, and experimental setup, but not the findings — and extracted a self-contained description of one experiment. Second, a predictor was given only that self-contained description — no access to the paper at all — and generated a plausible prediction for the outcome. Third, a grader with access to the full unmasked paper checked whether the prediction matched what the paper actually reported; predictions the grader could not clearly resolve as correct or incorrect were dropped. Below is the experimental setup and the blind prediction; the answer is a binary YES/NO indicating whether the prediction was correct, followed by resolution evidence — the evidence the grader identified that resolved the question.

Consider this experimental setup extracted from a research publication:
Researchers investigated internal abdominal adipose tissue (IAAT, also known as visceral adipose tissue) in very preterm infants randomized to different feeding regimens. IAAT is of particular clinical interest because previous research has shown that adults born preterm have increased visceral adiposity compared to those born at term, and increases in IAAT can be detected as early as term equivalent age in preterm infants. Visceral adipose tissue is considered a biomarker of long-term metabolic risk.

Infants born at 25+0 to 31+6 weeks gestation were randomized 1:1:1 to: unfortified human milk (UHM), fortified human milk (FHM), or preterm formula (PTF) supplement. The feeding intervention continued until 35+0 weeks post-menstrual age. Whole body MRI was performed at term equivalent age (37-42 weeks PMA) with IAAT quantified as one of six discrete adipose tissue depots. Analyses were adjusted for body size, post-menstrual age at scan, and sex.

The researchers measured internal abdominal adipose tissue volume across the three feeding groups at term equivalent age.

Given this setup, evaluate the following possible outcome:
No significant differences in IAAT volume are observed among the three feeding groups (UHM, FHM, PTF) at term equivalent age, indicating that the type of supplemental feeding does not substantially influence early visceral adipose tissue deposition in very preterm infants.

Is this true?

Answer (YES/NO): YES